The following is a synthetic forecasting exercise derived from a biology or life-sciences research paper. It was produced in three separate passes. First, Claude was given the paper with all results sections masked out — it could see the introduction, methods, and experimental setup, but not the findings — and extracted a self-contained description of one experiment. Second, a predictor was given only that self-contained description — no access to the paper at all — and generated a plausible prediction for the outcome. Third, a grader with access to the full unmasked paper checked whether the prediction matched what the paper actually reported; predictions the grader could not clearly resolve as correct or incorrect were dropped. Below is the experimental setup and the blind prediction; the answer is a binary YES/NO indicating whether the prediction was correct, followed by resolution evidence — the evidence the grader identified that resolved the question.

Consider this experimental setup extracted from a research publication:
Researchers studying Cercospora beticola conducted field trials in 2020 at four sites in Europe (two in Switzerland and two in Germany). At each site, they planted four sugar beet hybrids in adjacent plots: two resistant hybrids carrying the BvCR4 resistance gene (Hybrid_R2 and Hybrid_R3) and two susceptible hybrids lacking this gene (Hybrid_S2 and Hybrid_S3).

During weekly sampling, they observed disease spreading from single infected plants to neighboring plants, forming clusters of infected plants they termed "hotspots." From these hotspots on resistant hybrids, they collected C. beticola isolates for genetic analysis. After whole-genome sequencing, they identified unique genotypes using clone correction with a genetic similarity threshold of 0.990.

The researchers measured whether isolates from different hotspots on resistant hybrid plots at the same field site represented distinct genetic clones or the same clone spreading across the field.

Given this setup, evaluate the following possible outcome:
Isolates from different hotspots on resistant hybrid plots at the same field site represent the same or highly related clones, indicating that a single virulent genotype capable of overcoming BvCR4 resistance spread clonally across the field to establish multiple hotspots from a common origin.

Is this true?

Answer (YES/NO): NO